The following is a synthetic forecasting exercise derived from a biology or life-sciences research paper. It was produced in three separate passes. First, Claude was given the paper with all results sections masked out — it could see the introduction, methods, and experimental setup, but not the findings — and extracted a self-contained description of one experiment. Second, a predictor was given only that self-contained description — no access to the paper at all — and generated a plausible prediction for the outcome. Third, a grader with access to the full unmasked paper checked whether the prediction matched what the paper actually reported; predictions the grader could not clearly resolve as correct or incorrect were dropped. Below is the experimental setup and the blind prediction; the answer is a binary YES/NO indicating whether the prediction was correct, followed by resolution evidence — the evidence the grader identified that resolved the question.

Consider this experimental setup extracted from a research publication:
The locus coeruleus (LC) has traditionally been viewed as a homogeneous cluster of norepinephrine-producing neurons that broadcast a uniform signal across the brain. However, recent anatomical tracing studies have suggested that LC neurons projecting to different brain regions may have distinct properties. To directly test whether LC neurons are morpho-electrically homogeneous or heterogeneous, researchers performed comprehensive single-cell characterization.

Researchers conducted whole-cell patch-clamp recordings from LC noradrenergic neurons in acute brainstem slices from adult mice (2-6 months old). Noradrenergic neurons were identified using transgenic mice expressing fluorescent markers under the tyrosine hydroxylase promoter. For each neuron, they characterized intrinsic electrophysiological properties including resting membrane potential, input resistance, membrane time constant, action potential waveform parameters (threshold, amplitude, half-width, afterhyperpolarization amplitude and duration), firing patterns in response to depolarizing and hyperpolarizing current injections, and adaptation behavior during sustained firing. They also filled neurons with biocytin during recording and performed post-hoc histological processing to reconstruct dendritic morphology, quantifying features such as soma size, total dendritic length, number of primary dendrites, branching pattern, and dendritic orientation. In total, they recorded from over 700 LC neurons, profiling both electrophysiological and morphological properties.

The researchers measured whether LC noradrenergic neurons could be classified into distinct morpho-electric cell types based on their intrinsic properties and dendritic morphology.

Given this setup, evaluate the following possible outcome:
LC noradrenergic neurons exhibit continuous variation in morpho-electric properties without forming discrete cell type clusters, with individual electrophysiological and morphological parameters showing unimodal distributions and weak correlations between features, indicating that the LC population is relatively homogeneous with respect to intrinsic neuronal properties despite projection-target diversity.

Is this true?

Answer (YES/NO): NO